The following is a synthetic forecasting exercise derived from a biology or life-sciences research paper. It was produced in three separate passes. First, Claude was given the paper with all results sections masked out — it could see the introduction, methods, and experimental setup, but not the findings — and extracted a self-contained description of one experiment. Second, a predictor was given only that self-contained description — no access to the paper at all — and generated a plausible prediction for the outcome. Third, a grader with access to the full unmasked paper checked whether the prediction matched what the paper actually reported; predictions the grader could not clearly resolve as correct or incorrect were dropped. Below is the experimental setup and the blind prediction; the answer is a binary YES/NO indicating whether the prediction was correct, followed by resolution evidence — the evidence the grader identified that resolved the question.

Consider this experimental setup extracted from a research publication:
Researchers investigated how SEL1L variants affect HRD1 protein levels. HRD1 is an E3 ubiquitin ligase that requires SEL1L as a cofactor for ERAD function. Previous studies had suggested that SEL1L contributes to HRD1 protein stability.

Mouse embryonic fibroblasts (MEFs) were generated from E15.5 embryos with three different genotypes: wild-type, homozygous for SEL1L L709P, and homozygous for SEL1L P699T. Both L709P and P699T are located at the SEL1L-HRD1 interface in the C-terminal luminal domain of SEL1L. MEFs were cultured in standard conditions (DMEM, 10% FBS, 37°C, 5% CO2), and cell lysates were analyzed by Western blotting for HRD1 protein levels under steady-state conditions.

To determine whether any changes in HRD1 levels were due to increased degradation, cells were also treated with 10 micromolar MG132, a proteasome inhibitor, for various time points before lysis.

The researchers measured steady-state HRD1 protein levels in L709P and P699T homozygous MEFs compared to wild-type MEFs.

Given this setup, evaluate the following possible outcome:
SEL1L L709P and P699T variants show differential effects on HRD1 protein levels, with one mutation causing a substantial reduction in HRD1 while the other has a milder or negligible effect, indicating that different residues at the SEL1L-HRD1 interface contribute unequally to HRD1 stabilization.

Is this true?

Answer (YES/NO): YES